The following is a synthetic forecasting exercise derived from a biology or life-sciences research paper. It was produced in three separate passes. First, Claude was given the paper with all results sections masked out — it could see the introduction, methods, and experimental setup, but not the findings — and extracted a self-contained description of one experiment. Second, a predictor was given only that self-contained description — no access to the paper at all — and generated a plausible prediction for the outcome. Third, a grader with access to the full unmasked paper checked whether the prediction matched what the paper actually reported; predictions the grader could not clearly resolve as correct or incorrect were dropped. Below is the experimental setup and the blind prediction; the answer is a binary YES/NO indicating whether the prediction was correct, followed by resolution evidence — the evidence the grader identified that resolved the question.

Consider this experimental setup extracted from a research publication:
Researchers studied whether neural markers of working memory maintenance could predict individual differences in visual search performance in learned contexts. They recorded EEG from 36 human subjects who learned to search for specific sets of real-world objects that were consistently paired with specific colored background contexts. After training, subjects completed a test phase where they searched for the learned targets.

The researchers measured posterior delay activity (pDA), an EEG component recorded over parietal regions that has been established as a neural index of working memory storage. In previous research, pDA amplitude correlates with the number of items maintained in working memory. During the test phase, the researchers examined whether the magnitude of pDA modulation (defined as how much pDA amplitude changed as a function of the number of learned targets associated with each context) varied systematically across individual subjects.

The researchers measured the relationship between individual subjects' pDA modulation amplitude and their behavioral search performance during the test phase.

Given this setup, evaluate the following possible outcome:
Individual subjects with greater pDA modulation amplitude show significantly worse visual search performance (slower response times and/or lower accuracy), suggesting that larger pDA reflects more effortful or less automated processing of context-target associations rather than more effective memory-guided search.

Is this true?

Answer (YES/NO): NO